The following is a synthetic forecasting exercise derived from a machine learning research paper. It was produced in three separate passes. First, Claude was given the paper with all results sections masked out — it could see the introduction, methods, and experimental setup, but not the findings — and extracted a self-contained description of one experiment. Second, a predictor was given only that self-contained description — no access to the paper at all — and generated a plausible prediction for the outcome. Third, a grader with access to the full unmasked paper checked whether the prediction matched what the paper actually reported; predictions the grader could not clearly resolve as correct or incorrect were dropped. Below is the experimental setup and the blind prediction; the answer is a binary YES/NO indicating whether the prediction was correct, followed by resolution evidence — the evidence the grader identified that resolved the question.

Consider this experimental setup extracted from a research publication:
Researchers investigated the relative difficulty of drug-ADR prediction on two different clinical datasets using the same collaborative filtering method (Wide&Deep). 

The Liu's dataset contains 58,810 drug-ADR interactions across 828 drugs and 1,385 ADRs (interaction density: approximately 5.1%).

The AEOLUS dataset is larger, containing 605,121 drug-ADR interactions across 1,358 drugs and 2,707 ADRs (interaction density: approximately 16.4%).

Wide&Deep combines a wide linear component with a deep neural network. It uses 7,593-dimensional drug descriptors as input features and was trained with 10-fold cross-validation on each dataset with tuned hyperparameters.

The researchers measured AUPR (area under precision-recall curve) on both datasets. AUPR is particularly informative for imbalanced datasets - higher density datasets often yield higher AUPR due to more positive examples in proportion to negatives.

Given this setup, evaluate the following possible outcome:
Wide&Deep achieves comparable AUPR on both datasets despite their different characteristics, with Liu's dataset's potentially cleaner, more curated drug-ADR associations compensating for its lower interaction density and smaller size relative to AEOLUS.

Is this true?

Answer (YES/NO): NO